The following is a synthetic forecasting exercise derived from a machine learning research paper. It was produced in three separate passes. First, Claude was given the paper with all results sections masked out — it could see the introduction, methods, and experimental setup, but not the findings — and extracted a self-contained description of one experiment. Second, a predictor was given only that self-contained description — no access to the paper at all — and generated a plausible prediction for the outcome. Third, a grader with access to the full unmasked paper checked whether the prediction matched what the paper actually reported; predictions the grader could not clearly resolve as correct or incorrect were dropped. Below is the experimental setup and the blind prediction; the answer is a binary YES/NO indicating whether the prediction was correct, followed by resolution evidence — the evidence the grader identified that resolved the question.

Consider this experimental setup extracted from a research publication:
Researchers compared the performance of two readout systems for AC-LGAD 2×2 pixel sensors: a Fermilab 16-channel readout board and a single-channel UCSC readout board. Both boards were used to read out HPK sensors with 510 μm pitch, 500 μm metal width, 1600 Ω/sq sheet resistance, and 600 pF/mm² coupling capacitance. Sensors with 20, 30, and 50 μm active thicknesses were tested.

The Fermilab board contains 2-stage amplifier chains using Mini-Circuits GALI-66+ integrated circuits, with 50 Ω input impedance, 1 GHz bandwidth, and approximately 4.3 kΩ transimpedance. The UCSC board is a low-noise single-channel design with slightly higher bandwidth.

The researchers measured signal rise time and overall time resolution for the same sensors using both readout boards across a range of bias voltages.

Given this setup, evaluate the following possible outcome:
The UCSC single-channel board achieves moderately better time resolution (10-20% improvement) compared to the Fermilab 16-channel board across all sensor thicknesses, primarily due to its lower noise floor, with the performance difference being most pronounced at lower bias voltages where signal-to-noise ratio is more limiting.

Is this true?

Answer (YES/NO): NO